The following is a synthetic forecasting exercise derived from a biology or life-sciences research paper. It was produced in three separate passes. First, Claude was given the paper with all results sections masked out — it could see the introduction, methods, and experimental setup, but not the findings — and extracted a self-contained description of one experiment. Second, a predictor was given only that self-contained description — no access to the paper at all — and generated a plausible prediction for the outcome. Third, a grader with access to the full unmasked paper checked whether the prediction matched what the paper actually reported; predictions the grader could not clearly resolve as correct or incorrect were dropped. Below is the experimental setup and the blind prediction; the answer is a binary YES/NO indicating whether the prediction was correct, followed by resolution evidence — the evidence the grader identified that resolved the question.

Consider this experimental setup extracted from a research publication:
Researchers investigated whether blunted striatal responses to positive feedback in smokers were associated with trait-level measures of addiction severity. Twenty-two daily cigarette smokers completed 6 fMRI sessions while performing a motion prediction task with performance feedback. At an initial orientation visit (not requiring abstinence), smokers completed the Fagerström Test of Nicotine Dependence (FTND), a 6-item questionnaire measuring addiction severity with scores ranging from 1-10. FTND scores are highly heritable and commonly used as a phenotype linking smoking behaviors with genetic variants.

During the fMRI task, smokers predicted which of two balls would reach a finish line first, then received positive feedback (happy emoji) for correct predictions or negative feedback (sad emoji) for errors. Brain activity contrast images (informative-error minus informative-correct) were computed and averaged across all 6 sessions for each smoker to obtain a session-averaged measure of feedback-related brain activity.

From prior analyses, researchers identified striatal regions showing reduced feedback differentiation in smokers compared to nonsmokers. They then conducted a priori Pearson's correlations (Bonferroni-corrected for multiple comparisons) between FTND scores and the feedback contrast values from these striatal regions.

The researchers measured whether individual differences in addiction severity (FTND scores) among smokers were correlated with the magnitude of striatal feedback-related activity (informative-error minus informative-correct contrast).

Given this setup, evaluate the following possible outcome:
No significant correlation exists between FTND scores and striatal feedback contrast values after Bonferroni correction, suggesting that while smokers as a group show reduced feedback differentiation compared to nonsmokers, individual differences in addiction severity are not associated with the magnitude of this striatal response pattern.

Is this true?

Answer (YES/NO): NO